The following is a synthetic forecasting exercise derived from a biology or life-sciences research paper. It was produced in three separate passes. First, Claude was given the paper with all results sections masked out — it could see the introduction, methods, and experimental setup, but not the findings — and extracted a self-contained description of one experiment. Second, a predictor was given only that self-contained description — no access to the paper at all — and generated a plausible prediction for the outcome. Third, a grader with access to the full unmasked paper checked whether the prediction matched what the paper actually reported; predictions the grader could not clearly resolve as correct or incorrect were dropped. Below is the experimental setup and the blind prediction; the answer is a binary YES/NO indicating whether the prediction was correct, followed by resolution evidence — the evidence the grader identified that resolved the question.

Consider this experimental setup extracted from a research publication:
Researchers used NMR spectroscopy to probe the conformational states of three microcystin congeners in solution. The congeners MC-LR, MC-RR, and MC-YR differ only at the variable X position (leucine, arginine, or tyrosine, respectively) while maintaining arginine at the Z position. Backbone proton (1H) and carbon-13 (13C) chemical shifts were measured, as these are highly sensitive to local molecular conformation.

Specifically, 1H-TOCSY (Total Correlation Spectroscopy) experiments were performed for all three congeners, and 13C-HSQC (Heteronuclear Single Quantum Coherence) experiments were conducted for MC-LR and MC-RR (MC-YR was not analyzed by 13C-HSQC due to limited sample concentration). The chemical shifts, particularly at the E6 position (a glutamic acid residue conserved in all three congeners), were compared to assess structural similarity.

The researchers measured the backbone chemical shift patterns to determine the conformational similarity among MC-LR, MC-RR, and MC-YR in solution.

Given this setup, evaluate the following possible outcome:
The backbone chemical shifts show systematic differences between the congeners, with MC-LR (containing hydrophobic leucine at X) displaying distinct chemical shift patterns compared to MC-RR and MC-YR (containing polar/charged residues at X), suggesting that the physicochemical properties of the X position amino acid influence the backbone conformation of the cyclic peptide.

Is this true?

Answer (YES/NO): NO